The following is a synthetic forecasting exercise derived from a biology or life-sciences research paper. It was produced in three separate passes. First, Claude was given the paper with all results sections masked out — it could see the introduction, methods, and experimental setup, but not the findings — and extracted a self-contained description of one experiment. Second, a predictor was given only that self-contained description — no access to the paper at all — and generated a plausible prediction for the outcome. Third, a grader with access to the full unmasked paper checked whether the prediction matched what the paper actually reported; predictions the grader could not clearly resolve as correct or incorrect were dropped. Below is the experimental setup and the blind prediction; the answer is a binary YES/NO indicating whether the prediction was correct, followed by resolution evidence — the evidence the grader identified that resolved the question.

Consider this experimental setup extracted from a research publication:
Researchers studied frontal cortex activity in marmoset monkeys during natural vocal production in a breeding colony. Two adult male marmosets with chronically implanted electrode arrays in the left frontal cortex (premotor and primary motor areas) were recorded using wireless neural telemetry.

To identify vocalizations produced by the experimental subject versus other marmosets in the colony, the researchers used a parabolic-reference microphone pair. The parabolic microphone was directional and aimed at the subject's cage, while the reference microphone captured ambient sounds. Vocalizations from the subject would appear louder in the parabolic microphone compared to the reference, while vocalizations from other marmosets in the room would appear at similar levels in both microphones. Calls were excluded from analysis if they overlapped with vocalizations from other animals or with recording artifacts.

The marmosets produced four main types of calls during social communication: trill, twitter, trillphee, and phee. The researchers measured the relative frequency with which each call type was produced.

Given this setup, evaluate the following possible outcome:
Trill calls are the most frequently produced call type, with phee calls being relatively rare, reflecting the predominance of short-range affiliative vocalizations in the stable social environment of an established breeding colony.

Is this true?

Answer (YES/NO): YES